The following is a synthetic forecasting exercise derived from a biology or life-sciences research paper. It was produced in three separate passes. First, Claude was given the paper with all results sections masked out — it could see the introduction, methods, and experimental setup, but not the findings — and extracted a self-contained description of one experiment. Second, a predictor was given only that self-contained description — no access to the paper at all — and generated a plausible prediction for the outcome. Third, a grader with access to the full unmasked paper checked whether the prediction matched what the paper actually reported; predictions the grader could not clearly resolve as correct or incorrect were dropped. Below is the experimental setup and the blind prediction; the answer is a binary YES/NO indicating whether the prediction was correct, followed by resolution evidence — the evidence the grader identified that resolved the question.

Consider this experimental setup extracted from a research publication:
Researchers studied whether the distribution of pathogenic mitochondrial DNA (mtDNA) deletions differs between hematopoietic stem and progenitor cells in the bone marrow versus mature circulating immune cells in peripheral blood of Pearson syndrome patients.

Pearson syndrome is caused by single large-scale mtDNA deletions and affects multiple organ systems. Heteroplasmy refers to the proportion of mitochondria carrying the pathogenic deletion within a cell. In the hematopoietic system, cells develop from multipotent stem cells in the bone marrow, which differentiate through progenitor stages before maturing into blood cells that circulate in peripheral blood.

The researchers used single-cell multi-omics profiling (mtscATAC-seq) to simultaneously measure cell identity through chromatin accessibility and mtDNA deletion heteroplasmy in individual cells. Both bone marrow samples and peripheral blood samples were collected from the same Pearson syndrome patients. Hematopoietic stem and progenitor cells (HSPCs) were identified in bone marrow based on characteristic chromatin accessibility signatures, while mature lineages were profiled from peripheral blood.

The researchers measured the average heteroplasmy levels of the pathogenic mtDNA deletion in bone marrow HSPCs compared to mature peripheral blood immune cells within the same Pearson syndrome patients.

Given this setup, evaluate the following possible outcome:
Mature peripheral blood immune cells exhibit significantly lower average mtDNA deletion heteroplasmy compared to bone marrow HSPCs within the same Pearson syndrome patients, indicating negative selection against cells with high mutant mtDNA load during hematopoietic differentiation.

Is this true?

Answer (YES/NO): NO